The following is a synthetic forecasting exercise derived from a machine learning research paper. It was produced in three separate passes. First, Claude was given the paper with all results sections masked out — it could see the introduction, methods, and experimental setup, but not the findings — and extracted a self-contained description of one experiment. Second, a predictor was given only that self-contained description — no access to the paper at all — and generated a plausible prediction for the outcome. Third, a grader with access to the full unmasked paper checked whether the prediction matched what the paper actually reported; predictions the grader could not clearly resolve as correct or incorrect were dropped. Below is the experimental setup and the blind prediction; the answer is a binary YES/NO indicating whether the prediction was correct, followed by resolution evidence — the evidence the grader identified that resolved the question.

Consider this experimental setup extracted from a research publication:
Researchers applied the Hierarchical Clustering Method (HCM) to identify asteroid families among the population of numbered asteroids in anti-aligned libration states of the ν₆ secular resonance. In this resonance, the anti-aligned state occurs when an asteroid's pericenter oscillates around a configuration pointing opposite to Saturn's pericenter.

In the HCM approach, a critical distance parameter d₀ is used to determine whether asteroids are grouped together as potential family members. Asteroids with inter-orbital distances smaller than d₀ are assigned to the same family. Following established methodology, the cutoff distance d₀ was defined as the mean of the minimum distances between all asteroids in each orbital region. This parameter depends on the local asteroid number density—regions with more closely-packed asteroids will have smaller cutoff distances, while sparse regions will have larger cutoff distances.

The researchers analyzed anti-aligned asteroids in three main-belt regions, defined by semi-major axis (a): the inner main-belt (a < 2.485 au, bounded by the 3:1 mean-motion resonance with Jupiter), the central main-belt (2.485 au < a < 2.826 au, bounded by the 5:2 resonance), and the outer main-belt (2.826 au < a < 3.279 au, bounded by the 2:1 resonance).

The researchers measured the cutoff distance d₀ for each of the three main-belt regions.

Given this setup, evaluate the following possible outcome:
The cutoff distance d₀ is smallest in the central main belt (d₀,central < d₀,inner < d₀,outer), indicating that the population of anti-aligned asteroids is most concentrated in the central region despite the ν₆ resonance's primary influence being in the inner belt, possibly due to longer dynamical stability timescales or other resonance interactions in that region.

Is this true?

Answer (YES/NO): YES